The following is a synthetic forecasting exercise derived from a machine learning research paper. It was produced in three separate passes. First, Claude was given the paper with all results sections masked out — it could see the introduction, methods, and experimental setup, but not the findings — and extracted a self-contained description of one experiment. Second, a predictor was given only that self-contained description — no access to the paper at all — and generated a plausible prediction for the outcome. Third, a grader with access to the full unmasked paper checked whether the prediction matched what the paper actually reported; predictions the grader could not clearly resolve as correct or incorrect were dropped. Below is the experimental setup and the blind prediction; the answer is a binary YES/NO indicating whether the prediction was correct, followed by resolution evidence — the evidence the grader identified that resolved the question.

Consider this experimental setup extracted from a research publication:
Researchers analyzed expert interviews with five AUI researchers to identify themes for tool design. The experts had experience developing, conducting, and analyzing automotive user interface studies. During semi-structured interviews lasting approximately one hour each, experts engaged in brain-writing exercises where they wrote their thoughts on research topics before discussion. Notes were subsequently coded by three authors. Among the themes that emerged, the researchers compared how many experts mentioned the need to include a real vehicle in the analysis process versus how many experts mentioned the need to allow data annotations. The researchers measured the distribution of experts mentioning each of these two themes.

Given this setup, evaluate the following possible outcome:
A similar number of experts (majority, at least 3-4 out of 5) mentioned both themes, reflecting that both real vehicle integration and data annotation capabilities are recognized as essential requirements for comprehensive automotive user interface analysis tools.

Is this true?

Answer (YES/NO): NO